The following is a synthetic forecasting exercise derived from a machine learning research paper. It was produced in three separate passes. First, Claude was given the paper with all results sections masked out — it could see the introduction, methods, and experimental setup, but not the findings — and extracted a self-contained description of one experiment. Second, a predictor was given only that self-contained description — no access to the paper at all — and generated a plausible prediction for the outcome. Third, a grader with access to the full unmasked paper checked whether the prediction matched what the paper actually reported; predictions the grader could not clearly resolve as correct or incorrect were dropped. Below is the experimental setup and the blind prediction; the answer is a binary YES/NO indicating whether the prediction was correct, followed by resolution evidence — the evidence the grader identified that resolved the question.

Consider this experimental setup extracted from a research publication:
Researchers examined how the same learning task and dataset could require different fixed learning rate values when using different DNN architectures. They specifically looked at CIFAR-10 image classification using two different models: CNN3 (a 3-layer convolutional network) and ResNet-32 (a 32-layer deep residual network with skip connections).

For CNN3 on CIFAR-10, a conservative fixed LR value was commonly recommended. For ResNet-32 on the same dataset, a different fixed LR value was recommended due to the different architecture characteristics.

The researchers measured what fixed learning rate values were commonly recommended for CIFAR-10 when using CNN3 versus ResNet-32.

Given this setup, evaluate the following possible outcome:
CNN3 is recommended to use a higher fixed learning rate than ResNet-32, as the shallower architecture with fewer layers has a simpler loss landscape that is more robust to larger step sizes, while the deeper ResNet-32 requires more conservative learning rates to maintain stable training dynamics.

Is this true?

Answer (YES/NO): NO